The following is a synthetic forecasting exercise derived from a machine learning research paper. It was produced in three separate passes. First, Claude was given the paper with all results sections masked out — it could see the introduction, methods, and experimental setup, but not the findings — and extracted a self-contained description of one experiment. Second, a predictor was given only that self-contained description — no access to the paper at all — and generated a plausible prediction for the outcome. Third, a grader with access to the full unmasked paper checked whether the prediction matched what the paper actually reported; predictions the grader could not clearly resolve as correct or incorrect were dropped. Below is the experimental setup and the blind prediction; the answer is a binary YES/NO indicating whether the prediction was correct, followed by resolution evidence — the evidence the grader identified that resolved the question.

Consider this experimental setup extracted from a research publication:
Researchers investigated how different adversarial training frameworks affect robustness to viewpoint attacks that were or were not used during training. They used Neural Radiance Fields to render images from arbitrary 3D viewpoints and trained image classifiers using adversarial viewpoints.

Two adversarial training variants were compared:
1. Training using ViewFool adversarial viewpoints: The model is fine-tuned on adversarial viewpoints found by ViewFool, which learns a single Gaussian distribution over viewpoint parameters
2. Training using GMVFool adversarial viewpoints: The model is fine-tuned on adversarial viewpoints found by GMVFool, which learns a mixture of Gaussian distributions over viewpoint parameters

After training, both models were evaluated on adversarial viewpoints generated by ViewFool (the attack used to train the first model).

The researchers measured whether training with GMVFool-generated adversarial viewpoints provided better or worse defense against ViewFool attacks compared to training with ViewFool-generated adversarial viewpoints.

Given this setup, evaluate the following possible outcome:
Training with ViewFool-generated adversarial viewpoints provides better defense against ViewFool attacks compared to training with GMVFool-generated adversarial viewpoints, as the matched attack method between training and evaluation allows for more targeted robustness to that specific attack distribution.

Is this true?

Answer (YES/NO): NO